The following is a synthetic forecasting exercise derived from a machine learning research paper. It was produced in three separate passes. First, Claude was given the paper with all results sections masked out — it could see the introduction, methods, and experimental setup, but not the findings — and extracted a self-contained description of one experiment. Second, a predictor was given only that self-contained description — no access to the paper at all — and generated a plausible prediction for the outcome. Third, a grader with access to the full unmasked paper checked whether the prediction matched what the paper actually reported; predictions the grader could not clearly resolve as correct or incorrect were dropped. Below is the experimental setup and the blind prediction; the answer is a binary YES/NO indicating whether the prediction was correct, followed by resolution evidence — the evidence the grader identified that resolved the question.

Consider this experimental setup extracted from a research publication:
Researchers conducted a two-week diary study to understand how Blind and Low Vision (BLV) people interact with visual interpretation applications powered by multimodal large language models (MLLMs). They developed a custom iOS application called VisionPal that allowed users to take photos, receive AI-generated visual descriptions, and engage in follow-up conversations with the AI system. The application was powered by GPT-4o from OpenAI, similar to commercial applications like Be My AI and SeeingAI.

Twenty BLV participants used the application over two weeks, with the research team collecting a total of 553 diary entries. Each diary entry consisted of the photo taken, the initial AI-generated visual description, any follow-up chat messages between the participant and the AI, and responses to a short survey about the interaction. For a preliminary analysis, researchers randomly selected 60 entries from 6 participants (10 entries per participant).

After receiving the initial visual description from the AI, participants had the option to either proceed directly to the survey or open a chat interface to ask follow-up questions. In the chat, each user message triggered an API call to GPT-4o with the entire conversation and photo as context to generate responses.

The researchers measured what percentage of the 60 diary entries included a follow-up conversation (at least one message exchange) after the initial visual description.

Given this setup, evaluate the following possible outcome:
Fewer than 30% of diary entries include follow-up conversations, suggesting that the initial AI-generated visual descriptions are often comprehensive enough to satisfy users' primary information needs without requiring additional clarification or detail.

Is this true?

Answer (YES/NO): NO